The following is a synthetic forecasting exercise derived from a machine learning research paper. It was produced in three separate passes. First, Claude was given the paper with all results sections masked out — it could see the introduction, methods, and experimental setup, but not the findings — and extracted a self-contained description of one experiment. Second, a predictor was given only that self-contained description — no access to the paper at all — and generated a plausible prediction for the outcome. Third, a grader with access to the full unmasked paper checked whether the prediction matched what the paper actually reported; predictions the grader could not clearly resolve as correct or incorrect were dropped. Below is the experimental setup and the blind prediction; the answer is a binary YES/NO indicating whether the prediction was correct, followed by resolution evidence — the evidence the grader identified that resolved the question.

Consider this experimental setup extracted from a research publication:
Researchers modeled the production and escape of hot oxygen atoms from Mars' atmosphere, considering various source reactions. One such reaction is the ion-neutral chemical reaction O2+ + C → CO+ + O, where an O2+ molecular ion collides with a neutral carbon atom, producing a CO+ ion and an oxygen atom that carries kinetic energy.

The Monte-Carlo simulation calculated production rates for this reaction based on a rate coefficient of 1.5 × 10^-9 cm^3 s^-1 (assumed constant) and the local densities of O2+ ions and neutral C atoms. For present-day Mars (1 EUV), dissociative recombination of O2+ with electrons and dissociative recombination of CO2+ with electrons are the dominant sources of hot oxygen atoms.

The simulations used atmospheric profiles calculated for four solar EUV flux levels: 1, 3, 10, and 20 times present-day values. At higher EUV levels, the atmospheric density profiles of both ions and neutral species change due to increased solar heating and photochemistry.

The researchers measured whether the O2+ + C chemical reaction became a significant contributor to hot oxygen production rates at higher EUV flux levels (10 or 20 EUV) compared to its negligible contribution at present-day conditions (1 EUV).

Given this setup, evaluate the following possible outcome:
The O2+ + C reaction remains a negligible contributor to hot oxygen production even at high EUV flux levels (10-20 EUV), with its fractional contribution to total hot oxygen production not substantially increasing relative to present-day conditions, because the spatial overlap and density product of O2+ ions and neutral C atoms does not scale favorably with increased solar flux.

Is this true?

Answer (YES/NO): YES